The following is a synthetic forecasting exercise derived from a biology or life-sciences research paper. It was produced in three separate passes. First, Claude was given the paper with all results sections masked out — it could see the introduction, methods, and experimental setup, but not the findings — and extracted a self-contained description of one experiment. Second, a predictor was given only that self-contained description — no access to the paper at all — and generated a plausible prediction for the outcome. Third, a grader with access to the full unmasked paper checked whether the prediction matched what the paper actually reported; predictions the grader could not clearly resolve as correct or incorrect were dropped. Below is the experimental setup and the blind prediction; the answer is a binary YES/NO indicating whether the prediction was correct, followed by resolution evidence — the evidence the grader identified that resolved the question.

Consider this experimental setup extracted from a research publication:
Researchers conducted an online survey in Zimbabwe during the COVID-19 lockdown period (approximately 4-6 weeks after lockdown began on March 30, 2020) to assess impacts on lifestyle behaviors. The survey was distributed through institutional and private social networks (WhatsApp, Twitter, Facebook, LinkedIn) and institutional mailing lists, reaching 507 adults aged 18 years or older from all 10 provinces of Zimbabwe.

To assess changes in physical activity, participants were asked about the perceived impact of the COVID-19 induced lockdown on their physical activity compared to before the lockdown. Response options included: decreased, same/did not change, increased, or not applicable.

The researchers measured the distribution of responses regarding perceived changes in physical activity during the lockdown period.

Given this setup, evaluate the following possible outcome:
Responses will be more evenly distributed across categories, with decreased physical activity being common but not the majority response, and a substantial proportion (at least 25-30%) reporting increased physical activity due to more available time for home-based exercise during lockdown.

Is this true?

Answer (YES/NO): NO